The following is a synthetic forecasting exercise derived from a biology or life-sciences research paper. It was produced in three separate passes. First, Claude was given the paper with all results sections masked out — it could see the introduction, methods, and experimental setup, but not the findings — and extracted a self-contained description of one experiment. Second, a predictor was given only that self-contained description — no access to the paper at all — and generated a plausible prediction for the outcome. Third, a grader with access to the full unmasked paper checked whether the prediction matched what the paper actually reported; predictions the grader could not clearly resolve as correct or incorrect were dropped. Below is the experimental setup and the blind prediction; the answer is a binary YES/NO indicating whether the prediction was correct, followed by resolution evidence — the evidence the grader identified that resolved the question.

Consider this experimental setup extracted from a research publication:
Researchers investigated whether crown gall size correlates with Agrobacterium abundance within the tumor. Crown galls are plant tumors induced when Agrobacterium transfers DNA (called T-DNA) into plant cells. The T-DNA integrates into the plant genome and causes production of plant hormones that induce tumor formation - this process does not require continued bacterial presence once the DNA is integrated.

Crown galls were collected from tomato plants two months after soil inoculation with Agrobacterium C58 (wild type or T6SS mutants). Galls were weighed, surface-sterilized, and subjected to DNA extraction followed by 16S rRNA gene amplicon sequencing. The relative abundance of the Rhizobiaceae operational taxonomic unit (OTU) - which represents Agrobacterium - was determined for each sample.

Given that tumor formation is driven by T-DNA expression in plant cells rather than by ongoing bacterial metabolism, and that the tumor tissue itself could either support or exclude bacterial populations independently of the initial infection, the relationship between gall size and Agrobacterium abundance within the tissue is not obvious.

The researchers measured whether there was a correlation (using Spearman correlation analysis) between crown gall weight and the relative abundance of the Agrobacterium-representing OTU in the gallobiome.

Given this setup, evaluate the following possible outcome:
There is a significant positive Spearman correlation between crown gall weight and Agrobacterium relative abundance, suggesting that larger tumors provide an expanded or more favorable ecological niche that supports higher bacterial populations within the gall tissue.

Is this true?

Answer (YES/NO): YES